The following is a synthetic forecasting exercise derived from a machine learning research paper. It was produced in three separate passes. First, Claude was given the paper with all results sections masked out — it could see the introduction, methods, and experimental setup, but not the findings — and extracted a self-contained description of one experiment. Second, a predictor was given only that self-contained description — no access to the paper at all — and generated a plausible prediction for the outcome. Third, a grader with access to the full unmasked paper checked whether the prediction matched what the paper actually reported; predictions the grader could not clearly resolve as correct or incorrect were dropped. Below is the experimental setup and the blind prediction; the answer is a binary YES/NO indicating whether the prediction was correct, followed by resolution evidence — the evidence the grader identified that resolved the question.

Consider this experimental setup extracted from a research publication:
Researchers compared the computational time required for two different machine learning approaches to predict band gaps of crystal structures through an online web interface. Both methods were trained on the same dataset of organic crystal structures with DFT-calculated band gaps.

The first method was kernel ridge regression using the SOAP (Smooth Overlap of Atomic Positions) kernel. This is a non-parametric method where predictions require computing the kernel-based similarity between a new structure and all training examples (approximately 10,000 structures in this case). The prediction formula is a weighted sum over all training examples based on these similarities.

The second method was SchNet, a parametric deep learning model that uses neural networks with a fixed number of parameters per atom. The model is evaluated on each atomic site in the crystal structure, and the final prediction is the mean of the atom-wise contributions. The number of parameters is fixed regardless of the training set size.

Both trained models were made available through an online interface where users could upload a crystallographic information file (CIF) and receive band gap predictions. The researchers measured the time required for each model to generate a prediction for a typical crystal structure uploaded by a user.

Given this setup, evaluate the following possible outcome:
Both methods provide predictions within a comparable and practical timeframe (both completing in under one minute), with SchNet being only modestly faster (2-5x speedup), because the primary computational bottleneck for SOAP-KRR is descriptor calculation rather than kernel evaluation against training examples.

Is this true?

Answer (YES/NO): NO